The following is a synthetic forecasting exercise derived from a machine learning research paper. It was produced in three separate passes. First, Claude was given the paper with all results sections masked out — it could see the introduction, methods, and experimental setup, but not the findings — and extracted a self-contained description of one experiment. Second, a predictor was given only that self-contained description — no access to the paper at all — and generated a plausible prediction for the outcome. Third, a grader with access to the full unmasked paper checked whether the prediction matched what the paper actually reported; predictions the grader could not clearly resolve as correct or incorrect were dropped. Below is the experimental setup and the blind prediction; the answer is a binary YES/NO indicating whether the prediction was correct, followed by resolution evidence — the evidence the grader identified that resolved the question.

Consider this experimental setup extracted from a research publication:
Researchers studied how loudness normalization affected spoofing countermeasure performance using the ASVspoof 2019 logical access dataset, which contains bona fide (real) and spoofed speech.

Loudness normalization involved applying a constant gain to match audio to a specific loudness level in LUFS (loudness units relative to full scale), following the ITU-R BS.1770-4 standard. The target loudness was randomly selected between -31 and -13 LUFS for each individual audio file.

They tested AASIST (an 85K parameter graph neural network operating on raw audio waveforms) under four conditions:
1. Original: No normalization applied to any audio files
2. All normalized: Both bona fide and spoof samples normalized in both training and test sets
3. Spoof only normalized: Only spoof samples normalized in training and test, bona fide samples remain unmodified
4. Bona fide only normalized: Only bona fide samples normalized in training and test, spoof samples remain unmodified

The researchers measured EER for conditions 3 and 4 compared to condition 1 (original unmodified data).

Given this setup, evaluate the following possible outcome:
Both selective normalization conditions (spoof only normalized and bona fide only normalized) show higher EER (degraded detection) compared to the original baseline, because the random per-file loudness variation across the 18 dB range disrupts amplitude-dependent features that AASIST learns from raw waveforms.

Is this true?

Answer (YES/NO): NO